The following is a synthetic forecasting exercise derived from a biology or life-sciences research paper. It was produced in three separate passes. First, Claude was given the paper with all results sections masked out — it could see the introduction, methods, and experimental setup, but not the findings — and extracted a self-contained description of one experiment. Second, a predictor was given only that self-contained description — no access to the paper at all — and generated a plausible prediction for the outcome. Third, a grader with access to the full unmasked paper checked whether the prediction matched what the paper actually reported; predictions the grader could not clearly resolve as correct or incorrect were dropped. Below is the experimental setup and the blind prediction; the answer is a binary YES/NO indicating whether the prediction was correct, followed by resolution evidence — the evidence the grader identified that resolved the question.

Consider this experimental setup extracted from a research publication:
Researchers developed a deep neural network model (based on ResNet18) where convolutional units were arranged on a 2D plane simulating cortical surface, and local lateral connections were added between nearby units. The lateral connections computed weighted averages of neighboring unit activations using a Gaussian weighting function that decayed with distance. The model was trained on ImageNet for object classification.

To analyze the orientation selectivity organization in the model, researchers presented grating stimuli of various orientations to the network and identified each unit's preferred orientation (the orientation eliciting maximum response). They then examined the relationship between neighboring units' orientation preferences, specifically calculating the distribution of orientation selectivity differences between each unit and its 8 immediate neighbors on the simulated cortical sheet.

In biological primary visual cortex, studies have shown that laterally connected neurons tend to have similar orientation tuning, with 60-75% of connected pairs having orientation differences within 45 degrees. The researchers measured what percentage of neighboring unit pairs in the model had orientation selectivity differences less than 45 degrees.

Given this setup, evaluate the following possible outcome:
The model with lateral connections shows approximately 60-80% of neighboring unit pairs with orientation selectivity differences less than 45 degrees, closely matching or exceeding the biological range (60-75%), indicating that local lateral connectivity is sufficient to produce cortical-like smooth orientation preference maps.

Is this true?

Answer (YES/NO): YES